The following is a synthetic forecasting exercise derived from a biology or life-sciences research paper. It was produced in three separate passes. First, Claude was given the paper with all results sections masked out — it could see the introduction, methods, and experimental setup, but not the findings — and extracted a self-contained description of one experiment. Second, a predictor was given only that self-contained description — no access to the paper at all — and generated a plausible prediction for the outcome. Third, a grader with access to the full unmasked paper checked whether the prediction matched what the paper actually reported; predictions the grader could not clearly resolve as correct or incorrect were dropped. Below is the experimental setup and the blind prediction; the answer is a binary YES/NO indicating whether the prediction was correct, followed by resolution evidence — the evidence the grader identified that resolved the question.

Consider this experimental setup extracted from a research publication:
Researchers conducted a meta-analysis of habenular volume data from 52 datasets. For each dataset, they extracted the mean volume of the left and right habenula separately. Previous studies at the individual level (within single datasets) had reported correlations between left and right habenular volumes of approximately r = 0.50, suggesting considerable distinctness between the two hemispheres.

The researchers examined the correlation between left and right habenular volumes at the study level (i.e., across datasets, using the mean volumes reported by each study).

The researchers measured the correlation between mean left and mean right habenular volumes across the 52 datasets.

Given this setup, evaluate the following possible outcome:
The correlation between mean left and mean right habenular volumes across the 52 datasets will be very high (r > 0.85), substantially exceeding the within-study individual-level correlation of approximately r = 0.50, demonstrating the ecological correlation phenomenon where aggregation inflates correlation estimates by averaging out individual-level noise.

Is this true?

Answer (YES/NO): YES